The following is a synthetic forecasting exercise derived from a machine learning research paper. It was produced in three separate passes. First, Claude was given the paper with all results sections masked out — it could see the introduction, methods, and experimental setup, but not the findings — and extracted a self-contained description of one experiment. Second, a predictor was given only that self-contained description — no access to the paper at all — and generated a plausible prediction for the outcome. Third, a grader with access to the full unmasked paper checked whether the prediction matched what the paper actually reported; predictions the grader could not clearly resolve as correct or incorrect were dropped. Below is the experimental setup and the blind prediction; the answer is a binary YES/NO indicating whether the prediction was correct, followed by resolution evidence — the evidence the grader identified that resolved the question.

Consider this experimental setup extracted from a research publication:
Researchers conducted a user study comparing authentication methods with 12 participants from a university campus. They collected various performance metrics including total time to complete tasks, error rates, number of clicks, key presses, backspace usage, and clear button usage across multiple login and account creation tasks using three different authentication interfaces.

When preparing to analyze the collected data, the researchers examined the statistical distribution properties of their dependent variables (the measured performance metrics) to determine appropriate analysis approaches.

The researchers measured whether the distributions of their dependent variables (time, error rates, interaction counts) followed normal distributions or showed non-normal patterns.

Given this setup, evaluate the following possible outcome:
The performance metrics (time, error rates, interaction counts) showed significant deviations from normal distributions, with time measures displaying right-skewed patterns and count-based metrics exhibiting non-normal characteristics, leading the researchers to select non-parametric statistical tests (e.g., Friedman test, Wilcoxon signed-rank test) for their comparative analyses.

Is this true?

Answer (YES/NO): NO